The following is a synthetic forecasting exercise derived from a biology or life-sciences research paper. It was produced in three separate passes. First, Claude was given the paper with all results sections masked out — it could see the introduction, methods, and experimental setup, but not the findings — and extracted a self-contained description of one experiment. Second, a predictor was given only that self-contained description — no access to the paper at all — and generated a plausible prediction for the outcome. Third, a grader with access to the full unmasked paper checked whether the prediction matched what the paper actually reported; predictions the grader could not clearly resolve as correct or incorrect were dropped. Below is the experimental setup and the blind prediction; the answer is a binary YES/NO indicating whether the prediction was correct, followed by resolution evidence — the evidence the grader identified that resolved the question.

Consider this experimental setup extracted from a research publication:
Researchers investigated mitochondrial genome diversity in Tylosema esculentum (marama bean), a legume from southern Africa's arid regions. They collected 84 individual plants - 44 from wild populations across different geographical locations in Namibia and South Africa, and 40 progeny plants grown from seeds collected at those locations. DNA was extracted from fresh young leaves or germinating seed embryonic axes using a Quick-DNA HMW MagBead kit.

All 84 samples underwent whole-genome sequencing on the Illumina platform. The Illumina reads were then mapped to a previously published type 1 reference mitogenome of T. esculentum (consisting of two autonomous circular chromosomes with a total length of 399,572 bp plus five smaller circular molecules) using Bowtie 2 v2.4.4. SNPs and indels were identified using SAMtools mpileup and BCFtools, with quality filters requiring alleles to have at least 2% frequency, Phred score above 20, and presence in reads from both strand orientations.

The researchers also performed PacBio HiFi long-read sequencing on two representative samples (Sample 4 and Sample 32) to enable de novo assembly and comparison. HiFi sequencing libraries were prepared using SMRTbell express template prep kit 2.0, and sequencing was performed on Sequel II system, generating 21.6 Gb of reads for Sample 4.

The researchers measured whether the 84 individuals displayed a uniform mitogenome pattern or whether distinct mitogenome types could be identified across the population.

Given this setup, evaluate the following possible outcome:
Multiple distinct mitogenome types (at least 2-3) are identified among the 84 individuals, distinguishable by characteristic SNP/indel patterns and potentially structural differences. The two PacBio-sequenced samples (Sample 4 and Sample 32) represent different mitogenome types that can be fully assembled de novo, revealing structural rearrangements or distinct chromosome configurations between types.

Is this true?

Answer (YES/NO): YES